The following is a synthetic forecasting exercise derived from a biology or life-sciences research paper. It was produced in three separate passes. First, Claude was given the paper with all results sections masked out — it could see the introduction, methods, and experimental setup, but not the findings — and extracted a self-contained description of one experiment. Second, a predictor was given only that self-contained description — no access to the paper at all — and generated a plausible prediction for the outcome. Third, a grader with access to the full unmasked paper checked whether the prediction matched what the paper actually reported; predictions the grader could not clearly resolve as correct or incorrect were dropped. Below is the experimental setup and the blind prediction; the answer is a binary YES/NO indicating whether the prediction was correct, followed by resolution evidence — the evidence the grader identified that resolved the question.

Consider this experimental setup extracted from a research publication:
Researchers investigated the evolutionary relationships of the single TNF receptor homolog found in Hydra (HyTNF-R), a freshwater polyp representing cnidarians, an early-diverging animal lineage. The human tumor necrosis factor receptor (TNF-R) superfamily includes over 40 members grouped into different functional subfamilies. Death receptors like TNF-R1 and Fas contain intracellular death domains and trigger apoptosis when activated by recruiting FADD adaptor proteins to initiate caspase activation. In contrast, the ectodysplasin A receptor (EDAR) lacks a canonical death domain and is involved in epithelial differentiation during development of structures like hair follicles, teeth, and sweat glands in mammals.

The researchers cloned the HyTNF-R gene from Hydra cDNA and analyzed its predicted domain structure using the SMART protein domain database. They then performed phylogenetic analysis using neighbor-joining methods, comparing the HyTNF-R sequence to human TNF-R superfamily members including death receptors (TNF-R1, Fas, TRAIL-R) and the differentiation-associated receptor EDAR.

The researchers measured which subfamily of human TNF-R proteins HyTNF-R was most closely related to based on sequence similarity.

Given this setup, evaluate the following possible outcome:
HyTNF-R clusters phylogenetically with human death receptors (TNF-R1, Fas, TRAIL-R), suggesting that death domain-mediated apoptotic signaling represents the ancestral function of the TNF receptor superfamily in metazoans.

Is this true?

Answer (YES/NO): NO